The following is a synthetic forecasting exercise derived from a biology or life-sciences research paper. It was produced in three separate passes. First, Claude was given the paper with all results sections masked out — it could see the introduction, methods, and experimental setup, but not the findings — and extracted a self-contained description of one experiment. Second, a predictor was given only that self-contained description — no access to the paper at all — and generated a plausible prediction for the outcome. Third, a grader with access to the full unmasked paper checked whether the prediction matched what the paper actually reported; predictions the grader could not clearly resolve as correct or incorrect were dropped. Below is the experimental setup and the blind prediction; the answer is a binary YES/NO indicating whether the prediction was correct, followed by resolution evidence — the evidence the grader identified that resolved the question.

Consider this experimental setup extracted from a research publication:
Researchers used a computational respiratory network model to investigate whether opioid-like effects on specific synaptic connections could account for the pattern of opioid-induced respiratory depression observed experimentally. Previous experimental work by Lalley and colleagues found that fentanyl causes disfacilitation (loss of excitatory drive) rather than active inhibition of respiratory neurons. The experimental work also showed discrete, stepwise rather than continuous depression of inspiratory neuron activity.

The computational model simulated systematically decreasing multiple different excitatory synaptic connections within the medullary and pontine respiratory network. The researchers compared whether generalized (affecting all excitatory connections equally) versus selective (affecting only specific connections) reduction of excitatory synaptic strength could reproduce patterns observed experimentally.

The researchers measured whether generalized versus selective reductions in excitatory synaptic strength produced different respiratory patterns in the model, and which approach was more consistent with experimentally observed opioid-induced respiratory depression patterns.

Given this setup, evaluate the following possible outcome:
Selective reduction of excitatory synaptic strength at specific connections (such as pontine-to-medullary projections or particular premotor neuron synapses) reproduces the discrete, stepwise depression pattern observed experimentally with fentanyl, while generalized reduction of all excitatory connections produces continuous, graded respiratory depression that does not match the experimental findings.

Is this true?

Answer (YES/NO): NO